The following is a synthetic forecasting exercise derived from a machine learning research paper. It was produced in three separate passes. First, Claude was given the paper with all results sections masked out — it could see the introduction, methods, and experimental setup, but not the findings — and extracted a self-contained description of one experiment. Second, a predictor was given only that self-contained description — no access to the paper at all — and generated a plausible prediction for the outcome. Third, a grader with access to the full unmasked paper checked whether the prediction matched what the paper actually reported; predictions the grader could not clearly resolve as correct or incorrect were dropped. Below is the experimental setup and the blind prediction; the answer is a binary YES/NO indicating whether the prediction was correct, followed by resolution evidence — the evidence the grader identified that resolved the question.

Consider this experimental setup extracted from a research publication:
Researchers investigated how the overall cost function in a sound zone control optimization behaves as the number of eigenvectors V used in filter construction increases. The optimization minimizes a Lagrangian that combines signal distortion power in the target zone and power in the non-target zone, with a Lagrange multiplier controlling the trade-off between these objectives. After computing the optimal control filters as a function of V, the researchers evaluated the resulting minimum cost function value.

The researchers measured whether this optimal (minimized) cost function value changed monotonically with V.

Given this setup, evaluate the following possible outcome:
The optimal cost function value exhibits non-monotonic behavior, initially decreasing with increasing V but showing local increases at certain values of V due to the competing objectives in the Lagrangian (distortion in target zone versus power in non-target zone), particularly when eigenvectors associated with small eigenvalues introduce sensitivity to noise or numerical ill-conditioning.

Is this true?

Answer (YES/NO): NO